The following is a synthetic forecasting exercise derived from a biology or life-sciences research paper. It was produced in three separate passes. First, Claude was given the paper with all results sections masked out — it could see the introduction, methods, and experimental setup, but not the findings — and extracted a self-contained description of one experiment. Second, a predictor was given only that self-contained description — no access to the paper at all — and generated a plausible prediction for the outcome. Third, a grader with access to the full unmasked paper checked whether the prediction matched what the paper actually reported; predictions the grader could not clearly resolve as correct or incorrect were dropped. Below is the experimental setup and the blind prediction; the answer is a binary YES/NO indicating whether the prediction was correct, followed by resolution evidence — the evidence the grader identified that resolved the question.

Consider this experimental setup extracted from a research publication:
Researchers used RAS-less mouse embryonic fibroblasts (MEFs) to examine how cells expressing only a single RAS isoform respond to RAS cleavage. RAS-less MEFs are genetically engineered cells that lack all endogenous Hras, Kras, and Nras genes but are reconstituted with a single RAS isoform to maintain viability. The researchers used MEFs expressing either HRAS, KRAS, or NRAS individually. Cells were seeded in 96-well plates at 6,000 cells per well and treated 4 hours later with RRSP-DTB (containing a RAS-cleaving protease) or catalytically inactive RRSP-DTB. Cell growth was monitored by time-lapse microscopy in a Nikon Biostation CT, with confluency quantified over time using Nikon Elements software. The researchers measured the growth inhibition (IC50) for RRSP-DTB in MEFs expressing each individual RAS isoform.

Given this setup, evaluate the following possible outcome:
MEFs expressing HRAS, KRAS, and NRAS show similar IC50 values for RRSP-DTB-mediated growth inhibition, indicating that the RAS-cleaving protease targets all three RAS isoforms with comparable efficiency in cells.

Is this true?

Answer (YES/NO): YES